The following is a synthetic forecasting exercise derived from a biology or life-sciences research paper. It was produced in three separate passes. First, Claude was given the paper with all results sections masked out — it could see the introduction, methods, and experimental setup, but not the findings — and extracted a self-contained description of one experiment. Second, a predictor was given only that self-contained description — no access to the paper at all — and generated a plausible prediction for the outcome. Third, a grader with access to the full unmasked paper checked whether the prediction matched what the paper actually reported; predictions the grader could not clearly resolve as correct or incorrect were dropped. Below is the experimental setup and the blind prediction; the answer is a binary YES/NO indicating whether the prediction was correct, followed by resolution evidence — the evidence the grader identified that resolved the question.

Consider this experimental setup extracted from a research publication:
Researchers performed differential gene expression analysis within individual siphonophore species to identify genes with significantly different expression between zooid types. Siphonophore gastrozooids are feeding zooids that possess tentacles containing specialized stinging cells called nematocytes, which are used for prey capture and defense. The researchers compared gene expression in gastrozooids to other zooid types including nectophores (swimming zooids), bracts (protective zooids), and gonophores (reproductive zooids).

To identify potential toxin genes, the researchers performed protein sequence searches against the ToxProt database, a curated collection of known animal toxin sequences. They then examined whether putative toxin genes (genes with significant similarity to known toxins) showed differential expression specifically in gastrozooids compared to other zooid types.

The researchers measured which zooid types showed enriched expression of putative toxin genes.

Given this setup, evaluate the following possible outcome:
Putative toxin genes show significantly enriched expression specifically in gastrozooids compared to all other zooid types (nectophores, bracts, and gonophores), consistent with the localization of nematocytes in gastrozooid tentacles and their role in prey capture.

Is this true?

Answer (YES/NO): NO